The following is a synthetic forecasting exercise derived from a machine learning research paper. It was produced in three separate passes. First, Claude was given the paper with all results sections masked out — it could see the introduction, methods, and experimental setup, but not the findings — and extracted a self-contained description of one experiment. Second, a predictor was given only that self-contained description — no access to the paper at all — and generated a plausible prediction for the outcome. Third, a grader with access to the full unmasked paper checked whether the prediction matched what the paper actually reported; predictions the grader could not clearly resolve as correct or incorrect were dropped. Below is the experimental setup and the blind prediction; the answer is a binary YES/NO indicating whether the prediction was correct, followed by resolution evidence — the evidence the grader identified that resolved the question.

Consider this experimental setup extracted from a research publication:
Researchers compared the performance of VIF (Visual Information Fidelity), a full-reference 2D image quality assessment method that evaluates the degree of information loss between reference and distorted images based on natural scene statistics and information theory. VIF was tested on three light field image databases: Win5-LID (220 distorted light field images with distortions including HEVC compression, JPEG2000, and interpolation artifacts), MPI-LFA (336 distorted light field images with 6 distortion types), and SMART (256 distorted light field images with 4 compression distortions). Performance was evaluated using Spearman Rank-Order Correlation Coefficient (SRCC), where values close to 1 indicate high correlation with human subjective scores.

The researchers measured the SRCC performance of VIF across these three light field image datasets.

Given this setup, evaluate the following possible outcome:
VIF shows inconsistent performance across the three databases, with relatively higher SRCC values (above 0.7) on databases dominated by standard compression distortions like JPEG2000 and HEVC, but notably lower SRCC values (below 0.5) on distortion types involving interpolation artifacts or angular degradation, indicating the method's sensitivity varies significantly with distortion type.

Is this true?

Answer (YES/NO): NO